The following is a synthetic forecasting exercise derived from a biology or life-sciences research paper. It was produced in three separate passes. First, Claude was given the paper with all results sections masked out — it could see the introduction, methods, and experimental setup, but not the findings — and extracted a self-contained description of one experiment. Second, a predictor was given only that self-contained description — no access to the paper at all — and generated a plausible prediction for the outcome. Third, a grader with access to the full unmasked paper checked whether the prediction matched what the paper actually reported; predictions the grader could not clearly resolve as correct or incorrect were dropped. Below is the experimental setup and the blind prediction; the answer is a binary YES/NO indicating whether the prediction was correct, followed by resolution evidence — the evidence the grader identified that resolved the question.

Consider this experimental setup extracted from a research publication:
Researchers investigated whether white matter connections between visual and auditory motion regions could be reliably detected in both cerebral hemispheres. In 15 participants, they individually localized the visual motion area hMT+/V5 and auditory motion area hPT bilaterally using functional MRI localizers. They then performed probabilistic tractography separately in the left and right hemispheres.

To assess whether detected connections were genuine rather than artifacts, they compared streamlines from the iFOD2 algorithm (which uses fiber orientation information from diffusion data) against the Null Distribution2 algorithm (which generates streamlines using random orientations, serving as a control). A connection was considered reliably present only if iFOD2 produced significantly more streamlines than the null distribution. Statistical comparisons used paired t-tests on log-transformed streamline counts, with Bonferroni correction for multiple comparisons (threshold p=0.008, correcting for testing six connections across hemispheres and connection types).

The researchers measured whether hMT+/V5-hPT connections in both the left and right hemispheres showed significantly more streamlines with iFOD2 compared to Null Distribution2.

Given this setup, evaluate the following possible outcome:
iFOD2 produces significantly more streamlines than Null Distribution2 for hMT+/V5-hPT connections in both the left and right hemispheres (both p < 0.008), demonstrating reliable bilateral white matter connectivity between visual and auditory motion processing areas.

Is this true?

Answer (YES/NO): YES